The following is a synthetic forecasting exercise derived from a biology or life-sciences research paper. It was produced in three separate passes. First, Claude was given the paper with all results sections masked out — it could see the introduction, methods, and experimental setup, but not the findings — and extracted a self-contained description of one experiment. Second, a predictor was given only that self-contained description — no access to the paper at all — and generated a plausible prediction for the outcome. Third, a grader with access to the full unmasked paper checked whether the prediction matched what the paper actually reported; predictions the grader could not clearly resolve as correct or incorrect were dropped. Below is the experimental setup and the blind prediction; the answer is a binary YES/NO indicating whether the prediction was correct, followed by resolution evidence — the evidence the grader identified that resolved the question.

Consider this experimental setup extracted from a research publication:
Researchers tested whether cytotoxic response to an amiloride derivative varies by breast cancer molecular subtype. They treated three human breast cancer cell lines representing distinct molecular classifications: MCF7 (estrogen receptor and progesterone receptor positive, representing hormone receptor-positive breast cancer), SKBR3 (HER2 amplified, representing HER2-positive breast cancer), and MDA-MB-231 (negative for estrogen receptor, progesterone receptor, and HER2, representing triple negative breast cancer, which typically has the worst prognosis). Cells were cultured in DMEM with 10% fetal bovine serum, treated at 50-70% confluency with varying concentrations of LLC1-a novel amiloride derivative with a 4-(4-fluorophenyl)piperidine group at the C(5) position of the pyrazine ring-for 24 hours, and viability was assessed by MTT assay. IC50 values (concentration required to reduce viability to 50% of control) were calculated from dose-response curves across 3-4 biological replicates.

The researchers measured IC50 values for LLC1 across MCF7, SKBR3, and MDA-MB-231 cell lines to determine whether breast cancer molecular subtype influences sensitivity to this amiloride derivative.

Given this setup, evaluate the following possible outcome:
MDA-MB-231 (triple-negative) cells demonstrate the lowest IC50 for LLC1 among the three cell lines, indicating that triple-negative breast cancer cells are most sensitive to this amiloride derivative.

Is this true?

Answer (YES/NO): NO